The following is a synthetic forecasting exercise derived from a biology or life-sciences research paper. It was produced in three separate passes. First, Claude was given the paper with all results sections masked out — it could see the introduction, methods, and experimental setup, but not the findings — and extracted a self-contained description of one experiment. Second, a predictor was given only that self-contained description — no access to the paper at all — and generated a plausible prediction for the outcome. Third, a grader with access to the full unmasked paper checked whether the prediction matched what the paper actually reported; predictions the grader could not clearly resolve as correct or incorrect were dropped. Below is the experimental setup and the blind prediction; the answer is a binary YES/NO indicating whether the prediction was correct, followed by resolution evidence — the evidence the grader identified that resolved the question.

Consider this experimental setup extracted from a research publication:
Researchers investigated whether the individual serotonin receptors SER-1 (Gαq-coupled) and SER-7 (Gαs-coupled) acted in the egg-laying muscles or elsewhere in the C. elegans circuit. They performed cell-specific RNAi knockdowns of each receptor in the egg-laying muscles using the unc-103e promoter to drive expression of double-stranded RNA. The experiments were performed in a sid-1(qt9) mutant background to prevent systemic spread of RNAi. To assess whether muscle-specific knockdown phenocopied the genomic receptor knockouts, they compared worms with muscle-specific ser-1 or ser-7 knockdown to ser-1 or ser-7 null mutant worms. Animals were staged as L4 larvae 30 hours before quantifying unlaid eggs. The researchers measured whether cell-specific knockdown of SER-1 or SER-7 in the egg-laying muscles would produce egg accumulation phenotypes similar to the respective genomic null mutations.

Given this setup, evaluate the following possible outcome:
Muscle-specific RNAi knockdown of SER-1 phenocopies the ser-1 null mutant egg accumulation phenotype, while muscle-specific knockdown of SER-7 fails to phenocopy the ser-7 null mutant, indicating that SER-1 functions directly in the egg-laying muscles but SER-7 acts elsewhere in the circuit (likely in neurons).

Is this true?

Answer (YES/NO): NO